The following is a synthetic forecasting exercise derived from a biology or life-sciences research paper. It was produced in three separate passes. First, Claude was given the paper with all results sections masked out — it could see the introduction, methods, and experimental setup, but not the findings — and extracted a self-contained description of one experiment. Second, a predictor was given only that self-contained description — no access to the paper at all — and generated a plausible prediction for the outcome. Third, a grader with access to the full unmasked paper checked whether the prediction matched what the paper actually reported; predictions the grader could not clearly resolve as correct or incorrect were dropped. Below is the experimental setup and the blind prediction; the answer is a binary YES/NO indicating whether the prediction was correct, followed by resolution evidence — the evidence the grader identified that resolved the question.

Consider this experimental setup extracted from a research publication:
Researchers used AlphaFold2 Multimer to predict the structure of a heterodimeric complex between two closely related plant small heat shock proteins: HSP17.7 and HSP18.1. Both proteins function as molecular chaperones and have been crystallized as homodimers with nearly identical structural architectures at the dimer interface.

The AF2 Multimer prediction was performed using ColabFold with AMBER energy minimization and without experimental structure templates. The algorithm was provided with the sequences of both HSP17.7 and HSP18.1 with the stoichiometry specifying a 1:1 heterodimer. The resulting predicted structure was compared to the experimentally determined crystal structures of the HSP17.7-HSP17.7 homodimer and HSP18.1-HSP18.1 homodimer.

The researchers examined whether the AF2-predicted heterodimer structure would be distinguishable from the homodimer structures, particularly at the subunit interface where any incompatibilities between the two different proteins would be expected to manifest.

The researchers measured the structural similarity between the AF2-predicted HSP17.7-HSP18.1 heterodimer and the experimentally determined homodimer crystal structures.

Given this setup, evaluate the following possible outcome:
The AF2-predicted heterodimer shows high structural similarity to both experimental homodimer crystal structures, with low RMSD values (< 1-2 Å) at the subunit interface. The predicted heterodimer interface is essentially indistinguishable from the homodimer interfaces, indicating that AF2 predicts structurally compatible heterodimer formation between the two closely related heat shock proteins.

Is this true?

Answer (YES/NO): YES